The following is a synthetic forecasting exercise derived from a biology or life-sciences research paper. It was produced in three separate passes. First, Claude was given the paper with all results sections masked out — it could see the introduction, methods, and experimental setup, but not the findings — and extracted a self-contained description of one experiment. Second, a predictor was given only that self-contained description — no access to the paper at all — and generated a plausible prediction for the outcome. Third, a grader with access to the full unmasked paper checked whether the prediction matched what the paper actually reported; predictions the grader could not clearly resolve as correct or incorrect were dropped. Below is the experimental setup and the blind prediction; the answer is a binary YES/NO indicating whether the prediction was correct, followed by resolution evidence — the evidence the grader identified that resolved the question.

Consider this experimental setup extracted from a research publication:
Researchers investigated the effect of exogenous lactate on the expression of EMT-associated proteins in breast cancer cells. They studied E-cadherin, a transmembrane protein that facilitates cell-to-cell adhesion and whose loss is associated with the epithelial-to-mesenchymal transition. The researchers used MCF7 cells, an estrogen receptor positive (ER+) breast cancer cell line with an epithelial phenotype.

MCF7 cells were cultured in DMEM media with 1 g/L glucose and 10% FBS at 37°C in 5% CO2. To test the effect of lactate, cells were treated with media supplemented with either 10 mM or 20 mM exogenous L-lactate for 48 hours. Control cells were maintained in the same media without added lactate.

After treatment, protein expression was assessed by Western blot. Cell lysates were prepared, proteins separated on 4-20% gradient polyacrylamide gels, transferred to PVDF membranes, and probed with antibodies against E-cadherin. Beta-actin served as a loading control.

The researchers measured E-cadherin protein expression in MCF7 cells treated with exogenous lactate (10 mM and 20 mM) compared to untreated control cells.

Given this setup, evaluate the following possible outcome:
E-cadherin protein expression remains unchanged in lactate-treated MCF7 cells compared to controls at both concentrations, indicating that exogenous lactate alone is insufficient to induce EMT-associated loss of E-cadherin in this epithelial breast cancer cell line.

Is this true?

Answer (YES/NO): NO